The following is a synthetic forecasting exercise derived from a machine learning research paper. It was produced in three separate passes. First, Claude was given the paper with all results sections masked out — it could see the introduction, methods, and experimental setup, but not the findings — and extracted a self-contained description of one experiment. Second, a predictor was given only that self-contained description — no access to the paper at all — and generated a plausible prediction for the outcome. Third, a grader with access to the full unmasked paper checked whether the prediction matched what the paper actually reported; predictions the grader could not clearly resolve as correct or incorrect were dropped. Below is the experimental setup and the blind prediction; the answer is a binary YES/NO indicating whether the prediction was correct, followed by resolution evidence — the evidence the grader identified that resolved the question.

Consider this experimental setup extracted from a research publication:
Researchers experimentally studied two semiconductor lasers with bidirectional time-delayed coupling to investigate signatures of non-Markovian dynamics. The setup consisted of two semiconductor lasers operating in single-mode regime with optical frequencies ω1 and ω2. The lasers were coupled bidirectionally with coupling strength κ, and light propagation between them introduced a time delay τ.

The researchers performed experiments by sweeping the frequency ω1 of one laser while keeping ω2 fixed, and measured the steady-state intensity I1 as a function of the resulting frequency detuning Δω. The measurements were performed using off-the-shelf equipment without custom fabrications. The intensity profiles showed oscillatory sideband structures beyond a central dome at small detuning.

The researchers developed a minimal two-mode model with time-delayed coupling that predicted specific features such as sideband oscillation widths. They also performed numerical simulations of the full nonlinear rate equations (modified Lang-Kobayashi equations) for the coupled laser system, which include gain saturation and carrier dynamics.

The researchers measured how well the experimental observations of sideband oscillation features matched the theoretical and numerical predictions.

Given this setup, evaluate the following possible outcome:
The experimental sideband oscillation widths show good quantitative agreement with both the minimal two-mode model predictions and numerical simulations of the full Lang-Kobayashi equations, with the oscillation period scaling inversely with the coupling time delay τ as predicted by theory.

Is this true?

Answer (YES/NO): NO